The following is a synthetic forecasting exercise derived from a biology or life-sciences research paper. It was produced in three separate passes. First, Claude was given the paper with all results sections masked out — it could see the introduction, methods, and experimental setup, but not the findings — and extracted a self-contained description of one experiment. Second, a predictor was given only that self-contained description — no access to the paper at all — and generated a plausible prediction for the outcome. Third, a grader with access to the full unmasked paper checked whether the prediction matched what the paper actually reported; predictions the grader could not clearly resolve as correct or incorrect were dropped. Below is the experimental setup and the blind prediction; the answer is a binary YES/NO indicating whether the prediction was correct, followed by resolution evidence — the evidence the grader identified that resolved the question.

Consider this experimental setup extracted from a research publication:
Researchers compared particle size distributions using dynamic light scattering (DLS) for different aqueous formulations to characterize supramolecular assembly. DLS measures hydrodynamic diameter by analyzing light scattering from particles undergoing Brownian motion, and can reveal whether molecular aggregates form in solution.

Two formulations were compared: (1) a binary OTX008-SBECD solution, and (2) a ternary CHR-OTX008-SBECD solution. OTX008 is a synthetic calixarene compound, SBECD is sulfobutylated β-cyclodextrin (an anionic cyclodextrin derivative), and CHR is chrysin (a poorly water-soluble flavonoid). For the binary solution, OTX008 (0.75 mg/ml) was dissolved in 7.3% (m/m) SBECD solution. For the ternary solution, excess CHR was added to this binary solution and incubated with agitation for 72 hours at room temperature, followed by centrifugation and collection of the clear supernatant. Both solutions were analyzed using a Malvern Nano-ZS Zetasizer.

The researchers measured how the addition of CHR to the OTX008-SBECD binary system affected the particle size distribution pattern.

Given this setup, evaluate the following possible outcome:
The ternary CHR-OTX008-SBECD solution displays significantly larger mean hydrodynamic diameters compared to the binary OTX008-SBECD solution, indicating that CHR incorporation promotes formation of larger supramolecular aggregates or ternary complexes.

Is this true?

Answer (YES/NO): YES